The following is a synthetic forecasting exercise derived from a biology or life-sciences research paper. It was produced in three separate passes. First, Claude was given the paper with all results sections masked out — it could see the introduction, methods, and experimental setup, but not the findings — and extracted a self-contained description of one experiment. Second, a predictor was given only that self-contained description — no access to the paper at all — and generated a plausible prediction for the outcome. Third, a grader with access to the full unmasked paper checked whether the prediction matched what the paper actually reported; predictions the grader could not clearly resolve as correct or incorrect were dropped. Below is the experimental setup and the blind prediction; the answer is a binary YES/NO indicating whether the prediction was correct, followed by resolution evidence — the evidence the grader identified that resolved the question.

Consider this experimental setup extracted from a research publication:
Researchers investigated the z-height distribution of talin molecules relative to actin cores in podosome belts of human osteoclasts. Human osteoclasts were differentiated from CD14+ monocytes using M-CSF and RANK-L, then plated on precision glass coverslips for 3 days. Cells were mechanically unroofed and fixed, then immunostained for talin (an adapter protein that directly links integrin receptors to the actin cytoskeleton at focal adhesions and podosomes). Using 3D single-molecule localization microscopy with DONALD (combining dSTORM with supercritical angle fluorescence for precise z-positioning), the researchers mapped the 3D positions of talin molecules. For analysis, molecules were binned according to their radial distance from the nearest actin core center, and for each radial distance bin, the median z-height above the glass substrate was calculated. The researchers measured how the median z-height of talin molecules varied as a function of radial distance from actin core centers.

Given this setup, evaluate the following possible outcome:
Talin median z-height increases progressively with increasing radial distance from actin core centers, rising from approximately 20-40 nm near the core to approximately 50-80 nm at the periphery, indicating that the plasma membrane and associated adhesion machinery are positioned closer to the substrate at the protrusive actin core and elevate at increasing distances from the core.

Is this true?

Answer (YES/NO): NO